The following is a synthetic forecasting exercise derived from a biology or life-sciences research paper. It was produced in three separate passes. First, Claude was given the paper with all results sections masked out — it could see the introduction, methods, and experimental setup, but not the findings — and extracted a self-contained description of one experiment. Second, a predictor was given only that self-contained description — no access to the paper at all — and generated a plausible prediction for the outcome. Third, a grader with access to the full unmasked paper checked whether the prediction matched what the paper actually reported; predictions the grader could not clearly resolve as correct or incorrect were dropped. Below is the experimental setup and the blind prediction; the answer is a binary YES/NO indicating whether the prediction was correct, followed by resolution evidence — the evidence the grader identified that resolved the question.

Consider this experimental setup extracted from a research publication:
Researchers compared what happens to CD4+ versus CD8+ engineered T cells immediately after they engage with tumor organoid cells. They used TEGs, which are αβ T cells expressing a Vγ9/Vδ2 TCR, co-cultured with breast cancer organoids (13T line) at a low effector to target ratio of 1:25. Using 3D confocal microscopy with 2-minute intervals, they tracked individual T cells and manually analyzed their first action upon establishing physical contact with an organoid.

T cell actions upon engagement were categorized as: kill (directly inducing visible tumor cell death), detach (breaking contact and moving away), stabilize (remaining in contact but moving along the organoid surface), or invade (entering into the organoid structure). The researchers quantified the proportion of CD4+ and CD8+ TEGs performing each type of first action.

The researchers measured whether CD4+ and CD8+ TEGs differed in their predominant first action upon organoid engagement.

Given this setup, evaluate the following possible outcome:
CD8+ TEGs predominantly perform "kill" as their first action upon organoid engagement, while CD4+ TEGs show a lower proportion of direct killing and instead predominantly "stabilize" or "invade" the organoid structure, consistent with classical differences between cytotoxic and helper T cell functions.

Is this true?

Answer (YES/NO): NO